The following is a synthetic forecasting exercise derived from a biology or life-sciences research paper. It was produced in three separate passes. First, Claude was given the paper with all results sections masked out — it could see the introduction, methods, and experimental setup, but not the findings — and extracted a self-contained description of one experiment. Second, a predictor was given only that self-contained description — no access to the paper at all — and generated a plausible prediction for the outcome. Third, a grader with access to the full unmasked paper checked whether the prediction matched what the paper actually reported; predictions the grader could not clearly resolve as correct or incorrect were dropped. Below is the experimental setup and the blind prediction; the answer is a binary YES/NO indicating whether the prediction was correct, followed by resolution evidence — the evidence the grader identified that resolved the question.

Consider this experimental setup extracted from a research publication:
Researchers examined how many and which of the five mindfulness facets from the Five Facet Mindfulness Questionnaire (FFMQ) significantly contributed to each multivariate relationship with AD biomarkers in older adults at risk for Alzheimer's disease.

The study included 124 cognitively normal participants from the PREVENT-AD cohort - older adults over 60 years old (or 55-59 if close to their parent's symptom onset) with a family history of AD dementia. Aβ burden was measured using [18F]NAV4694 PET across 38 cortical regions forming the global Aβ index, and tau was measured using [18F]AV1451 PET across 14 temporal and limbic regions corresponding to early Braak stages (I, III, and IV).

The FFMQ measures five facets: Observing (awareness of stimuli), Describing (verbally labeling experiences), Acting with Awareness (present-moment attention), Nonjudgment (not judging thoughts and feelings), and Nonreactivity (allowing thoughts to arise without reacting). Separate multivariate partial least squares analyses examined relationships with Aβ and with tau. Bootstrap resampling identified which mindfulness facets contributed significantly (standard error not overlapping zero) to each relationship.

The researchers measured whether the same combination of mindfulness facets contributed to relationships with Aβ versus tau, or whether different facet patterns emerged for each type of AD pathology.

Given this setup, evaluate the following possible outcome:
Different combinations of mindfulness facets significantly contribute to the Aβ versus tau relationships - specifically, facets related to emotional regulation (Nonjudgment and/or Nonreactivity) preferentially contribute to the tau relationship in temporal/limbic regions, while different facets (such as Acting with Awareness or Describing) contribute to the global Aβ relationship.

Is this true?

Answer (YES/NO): NO